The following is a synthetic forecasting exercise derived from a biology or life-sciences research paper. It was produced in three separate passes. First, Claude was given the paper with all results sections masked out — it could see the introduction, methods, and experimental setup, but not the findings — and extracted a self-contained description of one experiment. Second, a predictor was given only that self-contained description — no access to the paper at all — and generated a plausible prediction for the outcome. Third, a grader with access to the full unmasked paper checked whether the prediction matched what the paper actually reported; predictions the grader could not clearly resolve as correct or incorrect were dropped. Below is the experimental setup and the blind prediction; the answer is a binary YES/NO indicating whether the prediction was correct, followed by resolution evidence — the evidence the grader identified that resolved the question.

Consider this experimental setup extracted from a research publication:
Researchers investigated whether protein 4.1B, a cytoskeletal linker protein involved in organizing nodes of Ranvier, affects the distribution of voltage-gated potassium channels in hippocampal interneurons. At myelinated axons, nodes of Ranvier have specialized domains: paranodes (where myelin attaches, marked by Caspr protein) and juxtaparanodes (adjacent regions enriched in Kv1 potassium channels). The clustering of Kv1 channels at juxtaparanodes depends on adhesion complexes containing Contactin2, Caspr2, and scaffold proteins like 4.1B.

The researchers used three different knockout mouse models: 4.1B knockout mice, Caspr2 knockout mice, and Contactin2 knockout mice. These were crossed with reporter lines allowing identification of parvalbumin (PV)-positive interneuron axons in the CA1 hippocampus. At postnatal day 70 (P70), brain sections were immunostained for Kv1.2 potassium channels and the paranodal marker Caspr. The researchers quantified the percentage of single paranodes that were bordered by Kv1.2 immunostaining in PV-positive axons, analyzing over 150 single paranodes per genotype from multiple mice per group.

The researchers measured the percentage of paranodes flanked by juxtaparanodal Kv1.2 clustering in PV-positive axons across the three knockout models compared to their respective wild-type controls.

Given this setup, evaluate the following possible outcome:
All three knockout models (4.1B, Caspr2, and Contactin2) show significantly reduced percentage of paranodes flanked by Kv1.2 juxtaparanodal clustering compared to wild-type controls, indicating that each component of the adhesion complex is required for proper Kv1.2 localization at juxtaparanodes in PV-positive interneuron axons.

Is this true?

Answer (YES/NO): YES